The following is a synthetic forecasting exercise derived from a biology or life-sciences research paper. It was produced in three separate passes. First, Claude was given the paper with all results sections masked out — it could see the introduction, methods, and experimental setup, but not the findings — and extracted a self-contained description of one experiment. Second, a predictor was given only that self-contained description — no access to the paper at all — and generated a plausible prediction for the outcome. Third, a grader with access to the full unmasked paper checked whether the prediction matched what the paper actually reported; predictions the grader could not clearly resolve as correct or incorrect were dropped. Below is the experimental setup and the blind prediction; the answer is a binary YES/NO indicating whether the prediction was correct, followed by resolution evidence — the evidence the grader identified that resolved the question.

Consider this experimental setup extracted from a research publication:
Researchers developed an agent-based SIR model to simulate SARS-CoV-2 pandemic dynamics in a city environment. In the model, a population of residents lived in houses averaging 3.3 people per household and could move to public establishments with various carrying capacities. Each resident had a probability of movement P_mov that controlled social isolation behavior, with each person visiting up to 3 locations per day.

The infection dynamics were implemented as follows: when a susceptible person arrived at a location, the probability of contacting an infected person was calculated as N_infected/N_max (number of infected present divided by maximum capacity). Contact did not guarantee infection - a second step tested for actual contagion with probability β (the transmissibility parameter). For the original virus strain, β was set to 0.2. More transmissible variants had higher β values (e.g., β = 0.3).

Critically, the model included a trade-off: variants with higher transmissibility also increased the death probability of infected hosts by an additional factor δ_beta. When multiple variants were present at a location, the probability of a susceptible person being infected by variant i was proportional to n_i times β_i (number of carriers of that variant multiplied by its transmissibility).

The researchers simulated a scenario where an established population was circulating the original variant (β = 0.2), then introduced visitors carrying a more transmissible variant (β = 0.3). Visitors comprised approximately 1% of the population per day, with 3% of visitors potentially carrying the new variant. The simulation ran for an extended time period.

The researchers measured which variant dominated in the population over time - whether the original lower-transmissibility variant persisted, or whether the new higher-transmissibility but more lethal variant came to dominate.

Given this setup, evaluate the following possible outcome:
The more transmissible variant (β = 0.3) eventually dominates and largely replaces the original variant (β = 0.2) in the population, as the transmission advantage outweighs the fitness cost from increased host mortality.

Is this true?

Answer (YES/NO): YES